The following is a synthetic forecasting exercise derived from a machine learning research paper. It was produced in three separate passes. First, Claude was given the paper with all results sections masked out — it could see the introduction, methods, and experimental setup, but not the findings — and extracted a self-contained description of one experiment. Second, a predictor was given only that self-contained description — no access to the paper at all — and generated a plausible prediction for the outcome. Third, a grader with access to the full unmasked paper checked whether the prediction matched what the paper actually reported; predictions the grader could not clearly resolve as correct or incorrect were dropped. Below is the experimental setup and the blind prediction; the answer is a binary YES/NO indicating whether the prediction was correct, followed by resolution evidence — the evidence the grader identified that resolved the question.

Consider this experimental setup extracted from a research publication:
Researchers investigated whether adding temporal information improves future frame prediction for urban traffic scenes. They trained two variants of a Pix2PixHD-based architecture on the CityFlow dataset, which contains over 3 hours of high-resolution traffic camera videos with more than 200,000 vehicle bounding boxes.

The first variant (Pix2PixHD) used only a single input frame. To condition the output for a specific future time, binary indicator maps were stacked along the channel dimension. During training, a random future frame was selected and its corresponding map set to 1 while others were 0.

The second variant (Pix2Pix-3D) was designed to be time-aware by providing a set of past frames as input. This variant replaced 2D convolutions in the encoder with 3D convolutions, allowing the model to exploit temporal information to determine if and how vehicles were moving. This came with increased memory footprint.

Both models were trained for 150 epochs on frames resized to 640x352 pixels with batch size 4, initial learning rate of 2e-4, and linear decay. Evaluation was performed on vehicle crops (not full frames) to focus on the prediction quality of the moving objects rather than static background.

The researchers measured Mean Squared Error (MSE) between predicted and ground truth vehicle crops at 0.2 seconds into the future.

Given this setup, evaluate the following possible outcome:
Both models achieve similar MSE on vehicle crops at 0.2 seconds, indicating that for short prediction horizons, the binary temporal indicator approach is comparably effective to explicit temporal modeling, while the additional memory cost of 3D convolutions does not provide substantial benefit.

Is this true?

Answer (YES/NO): NO